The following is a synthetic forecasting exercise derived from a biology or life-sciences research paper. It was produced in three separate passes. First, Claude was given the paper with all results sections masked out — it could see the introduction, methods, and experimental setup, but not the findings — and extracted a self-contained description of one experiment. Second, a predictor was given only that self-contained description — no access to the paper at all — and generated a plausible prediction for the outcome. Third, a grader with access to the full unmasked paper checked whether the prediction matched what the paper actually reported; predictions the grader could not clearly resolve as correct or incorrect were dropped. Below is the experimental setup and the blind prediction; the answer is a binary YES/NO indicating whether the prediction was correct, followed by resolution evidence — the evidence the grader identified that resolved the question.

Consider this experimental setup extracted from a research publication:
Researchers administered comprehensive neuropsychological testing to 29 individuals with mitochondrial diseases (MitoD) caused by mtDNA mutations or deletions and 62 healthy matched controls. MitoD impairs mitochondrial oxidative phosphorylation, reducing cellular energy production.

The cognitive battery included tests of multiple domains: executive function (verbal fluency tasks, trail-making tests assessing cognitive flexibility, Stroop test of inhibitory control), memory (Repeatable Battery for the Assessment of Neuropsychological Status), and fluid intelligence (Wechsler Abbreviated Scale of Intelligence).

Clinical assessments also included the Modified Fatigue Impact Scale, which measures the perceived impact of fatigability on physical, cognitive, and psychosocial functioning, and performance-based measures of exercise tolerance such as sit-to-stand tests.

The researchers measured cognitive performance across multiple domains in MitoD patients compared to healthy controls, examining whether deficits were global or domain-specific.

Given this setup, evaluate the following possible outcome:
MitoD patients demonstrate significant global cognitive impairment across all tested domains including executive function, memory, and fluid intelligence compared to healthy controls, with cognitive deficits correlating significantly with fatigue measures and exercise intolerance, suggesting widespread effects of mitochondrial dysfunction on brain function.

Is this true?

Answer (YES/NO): NO